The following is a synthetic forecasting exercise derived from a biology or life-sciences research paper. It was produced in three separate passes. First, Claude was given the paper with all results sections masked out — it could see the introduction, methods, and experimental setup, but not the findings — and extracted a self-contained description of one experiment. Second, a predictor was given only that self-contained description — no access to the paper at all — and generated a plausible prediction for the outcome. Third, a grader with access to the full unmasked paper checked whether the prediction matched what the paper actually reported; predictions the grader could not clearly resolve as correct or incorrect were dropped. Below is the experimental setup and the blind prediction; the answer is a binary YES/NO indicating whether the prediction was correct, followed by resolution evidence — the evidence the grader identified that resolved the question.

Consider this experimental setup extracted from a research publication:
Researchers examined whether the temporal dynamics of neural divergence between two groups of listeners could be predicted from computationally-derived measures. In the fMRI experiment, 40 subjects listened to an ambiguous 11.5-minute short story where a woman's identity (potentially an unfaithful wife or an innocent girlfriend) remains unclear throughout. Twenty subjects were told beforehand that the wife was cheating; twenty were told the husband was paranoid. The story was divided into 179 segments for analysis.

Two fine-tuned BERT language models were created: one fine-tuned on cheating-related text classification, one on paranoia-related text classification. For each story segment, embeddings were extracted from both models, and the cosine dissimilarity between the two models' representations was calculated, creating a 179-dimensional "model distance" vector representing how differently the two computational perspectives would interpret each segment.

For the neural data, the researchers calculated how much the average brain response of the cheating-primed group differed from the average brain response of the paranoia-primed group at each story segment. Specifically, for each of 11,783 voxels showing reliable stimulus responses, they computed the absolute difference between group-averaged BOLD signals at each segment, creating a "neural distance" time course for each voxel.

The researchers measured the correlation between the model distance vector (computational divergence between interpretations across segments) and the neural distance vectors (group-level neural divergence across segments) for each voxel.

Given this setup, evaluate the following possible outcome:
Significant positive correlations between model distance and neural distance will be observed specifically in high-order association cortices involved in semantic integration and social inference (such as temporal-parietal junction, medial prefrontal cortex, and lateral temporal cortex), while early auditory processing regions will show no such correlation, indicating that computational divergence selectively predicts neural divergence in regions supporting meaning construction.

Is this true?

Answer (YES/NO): NO